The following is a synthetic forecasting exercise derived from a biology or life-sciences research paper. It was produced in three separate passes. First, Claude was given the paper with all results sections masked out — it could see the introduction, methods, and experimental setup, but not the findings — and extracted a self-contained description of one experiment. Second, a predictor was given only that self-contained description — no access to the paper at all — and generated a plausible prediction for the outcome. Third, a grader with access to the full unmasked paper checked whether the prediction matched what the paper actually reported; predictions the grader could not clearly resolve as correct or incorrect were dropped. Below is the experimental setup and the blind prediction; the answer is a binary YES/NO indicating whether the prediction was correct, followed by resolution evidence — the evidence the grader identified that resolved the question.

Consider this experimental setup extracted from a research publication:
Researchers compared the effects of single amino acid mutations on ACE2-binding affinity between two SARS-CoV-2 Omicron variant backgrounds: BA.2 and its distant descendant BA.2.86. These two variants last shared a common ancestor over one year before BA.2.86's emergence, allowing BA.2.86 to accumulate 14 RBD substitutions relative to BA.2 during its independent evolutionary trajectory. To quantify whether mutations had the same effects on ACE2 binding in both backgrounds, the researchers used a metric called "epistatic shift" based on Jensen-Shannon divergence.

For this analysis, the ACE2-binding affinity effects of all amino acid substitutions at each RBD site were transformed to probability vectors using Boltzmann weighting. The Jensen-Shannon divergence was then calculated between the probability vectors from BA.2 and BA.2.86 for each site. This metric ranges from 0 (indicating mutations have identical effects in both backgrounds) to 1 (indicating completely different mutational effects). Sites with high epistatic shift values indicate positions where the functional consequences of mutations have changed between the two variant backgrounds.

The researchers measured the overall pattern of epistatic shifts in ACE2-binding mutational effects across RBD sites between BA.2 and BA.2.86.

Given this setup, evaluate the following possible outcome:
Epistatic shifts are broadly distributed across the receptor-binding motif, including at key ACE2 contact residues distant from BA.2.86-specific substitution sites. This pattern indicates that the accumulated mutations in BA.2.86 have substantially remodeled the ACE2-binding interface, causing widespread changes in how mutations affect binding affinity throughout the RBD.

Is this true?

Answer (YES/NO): NO